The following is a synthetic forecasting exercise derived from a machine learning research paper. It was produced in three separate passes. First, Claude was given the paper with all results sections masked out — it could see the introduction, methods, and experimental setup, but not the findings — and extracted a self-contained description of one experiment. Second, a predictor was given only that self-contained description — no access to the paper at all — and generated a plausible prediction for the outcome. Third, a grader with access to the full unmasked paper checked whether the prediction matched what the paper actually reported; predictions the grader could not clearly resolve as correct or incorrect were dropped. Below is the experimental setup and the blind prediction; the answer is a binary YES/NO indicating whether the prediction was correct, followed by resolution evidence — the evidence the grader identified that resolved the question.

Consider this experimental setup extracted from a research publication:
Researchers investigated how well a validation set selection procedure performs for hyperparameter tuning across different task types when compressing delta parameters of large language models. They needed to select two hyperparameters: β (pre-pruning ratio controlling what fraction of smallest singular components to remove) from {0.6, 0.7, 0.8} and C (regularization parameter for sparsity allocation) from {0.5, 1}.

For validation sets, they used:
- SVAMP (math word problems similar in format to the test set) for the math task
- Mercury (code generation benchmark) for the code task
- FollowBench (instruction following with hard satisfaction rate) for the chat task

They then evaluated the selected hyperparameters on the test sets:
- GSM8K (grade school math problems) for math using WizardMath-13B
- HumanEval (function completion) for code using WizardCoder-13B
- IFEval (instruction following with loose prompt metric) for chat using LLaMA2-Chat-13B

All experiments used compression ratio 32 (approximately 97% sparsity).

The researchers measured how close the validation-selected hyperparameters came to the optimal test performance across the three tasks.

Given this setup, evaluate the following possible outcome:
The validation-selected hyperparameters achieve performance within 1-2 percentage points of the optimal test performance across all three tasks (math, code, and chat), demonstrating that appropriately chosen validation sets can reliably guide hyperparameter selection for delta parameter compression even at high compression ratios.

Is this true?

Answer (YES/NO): NO